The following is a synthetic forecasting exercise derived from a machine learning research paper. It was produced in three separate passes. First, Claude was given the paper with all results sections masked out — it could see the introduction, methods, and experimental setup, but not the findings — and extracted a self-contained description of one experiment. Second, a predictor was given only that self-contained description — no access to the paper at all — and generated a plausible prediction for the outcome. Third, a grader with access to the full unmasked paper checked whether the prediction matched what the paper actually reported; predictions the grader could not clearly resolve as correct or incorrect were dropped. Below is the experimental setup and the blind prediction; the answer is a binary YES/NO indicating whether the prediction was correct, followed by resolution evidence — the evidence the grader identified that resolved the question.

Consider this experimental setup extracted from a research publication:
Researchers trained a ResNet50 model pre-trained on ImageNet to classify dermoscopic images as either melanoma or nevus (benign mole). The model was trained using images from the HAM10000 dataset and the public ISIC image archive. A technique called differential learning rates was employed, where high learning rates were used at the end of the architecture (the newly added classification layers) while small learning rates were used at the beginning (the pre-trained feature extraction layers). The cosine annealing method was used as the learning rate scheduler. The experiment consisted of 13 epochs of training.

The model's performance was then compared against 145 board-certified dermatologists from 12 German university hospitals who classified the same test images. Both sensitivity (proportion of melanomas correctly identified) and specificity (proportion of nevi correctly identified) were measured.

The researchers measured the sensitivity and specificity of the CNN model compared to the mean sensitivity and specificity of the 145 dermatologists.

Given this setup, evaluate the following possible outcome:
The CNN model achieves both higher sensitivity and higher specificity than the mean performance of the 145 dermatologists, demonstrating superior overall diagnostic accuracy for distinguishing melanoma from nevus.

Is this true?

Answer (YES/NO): NO